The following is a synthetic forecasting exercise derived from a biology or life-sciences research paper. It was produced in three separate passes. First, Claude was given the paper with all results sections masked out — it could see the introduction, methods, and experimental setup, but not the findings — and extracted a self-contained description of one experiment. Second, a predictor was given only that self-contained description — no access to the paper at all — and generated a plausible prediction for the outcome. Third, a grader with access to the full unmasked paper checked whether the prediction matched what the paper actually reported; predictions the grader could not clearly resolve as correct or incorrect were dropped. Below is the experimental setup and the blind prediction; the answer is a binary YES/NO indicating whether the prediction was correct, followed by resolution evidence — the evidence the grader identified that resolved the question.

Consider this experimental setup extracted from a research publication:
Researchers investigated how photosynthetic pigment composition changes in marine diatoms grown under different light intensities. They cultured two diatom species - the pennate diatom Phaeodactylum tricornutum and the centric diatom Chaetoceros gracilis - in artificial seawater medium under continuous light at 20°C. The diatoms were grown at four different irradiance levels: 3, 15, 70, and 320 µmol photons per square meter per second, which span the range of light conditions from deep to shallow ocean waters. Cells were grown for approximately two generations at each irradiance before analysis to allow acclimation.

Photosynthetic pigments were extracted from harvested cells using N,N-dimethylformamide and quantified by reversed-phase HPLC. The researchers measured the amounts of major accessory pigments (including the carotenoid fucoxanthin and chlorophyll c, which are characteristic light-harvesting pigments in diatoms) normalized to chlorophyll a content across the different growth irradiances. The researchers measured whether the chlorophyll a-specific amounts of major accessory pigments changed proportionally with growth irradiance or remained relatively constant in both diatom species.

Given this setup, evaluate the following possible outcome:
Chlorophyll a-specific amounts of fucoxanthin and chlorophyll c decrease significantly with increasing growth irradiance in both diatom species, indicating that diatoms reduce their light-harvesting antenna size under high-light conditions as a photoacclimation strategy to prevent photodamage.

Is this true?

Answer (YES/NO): NO